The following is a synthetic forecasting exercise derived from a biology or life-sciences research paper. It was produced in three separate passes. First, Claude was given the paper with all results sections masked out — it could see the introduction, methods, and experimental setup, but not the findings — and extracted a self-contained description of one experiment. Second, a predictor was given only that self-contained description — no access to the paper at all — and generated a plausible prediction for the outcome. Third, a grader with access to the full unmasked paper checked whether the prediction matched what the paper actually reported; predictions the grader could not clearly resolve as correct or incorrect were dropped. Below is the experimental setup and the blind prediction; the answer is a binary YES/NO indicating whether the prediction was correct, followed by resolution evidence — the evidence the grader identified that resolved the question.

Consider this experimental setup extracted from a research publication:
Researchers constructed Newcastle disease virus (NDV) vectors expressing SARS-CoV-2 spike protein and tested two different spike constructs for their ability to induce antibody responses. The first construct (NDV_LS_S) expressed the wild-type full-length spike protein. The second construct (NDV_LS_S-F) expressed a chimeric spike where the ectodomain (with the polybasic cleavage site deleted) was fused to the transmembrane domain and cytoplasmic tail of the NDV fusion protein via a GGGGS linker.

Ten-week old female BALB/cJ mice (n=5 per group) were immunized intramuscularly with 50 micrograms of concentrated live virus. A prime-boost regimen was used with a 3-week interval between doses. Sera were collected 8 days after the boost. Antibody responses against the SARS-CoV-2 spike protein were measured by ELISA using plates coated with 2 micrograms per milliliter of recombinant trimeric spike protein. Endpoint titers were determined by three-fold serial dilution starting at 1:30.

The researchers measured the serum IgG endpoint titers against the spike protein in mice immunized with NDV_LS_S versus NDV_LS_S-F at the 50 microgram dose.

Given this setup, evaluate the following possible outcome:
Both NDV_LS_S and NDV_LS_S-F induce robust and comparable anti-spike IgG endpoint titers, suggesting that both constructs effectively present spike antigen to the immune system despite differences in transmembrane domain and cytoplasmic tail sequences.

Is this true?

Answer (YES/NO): YES